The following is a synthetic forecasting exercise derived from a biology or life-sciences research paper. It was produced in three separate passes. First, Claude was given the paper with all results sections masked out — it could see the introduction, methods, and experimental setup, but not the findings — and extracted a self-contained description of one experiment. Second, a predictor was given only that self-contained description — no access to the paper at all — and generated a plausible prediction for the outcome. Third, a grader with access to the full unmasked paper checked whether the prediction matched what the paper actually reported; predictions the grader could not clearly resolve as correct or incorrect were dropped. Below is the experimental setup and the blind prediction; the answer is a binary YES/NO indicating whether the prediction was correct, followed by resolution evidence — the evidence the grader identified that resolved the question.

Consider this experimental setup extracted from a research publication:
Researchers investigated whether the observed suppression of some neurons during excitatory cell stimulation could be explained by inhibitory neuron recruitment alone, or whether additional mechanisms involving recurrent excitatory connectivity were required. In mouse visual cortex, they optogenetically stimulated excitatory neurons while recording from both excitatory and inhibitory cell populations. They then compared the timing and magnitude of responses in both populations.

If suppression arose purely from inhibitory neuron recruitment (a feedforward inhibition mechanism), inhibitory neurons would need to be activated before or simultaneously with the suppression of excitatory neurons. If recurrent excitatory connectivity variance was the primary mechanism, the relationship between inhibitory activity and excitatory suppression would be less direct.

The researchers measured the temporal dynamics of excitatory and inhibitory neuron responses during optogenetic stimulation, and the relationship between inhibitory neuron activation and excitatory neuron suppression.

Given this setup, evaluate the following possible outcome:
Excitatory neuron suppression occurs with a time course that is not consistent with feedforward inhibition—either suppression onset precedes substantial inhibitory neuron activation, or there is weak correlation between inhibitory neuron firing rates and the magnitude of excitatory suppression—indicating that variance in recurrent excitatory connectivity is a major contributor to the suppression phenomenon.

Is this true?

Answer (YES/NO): YES